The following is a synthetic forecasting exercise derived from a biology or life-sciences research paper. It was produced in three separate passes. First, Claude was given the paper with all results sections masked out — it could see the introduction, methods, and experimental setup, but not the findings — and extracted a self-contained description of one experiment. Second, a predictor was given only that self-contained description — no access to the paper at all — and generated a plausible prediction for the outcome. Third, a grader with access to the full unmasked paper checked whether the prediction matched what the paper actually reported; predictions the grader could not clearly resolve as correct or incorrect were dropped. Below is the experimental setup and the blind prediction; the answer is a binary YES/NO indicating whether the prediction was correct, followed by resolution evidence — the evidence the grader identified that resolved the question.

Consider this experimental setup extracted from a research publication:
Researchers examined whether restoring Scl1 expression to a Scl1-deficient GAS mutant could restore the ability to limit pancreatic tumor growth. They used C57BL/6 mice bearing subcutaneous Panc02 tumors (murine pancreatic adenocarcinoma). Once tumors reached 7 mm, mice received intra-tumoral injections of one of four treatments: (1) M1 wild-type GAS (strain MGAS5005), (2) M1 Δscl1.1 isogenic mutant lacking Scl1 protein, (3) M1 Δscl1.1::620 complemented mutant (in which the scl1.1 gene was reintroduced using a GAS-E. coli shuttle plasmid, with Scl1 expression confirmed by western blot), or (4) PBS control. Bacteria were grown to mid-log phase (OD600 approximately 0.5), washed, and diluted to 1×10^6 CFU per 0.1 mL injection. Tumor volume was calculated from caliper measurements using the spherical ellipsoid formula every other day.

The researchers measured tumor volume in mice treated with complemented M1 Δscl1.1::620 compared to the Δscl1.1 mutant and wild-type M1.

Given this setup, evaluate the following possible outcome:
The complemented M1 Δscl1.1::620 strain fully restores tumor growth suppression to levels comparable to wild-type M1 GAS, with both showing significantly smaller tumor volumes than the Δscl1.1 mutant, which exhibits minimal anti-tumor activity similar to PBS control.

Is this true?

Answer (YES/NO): YES